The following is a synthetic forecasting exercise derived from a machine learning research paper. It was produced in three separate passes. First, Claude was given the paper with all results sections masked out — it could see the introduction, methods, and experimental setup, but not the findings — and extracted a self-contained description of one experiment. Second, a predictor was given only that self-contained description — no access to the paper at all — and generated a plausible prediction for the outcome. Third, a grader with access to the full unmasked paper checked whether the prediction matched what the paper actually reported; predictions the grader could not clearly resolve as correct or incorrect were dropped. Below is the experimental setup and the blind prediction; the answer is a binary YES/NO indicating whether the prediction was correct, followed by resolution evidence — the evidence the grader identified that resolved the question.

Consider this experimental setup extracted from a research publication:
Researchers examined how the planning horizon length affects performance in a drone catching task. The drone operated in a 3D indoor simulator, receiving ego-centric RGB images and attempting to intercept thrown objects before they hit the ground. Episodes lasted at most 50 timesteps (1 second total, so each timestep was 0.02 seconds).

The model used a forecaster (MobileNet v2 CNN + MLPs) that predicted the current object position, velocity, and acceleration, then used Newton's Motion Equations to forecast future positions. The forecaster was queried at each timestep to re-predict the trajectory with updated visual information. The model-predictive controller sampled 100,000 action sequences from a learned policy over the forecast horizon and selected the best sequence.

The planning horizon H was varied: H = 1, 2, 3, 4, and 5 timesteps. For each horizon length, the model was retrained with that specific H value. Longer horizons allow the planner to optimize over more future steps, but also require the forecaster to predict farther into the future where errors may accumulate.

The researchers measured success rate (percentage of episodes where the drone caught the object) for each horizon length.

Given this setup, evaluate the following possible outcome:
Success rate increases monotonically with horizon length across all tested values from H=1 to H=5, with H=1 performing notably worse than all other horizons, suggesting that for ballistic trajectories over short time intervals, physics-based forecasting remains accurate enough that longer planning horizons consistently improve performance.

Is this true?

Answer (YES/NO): NO